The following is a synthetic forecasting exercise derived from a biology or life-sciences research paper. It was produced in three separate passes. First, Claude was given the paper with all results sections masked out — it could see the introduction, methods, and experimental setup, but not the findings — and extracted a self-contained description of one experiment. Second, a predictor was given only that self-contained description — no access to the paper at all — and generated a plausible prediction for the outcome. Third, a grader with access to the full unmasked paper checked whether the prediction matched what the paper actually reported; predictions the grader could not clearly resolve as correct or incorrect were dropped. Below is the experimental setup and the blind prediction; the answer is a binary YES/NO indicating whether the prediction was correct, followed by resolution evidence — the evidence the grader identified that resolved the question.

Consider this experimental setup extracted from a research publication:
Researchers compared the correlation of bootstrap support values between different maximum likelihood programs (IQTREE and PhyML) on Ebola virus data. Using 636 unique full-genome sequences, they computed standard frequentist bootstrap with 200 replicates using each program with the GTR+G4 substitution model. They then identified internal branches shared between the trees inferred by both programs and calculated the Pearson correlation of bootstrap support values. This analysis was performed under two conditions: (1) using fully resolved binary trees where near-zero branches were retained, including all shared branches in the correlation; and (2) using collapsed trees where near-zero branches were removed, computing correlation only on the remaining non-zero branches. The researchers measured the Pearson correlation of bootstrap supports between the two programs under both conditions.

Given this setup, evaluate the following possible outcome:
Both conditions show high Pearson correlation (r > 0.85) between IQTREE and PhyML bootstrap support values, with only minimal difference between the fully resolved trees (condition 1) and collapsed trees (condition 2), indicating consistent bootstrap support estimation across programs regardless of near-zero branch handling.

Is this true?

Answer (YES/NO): NO